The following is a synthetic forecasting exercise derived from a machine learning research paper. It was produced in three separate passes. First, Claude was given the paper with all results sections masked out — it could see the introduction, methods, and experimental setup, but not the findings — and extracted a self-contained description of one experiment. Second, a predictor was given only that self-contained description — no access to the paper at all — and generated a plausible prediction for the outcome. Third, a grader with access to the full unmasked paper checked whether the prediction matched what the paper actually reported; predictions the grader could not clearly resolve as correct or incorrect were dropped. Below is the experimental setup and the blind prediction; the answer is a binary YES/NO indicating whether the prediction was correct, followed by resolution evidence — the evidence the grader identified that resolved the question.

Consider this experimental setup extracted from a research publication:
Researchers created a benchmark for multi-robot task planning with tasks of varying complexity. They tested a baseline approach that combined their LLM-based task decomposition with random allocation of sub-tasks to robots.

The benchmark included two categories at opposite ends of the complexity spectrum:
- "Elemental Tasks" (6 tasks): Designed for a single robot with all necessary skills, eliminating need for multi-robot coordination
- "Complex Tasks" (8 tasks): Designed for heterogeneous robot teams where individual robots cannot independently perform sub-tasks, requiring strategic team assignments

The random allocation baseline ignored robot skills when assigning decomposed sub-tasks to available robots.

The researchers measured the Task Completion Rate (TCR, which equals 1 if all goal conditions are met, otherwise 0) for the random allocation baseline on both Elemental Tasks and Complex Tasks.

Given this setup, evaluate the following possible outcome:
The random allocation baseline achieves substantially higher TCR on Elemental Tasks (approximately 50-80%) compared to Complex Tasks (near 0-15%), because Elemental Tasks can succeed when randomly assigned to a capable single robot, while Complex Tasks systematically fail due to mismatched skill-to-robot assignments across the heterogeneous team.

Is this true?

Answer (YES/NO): NO